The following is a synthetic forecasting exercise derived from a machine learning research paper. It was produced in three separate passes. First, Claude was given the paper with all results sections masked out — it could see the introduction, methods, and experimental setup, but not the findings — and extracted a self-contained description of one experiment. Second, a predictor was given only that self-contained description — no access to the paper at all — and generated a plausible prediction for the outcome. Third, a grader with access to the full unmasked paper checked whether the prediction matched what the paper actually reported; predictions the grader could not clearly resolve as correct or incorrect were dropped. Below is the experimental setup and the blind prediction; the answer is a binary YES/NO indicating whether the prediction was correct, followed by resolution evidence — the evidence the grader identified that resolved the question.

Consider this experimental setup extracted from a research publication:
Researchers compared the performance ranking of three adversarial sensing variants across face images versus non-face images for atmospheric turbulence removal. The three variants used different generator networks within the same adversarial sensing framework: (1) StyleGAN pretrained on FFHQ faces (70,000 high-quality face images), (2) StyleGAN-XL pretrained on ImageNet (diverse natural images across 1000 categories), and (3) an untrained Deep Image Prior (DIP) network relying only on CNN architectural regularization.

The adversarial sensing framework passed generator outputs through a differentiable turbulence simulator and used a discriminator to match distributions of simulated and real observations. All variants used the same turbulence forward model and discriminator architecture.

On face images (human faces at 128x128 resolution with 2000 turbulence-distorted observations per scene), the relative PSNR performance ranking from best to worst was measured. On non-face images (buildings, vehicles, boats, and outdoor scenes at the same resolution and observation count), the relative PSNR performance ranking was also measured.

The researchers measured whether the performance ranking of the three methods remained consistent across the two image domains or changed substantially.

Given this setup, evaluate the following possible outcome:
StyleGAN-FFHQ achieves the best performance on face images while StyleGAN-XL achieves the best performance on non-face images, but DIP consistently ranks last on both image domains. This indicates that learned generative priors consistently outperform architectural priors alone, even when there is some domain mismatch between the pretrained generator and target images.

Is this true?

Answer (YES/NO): NO